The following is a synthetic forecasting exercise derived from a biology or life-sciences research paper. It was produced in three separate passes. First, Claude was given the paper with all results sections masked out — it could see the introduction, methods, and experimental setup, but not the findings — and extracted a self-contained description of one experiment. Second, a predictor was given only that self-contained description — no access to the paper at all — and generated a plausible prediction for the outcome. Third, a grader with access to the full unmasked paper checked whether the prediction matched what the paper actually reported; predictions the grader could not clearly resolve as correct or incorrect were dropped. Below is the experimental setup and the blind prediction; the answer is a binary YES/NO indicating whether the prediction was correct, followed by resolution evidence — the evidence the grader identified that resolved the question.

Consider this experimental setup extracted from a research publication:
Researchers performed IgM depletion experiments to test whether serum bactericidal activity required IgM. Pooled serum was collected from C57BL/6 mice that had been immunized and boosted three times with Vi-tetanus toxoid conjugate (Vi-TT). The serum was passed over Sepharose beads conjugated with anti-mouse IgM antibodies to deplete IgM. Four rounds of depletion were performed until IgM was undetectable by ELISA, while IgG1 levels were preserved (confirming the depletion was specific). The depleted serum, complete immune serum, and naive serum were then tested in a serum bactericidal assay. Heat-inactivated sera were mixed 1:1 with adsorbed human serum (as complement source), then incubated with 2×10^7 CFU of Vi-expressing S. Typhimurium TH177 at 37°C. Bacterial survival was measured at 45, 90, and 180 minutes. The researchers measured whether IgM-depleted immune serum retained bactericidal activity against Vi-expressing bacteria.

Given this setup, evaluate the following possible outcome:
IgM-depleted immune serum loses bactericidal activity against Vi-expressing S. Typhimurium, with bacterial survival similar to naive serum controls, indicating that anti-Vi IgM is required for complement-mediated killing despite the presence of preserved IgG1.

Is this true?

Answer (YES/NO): NO